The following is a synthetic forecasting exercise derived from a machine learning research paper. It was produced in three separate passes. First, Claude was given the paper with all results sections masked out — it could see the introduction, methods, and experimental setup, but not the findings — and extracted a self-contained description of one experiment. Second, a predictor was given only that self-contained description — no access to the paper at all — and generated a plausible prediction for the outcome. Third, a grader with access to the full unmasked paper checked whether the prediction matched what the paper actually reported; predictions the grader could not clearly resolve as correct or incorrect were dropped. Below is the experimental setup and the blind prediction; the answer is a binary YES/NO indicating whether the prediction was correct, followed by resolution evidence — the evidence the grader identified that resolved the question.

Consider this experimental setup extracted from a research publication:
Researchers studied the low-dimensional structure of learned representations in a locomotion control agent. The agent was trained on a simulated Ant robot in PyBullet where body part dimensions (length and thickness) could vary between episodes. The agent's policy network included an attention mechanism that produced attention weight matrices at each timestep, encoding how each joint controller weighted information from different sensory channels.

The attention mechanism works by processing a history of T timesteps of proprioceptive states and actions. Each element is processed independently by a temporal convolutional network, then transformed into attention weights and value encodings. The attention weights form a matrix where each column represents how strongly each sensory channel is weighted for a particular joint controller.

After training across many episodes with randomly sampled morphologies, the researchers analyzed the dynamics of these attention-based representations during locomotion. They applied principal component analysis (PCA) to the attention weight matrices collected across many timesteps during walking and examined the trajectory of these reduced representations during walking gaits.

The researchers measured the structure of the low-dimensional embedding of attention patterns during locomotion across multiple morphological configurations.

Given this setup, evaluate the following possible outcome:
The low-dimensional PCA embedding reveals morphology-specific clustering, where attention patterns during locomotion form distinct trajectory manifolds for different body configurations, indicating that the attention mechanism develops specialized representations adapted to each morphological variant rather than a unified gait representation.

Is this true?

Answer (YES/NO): NO